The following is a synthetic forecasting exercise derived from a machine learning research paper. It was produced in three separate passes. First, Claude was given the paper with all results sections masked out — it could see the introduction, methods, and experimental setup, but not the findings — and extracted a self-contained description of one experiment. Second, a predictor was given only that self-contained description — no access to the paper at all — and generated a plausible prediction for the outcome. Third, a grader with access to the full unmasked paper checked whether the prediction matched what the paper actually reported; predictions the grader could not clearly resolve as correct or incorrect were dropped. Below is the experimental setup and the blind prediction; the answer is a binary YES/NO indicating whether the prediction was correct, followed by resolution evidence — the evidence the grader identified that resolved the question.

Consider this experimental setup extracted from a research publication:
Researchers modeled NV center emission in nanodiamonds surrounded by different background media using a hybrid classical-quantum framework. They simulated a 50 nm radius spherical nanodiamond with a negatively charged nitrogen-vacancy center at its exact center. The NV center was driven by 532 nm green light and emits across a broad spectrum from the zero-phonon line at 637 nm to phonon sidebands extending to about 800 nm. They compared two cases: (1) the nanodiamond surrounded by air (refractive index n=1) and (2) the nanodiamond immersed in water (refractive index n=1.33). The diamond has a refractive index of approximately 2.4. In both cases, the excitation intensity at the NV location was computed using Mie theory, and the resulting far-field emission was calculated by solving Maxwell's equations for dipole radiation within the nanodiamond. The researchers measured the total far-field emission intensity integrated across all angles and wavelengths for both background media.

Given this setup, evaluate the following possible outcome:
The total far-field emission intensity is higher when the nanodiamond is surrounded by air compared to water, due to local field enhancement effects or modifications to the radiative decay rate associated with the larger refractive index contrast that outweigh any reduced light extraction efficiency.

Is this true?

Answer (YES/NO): NO